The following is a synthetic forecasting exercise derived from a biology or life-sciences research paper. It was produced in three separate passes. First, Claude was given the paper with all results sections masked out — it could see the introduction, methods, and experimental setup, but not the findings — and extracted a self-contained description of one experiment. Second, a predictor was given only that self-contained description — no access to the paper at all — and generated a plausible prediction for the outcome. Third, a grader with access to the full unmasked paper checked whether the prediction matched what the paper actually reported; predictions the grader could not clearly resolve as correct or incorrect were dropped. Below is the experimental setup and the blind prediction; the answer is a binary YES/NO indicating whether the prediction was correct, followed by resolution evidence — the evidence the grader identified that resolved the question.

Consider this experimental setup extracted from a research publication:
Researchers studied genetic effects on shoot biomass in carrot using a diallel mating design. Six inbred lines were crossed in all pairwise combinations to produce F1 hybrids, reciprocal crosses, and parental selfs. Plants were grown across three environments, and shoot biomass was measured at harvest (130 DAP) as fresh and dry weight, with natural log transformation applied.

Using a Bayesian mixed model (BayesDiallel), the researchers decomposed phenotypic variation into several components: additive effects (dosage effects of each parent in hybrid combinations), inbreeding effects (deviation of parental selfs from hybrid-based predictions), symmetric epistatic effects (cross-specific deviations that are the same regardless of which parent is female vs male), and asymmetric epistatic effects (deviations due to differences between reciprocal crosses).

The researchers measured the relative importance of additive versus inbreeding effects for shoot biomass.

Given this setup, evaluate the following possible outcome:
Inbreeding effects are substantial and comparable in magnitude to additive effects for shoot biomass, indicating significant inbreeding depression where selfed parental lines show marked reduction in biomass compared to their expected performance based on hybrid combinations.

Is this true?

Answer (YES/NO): NO